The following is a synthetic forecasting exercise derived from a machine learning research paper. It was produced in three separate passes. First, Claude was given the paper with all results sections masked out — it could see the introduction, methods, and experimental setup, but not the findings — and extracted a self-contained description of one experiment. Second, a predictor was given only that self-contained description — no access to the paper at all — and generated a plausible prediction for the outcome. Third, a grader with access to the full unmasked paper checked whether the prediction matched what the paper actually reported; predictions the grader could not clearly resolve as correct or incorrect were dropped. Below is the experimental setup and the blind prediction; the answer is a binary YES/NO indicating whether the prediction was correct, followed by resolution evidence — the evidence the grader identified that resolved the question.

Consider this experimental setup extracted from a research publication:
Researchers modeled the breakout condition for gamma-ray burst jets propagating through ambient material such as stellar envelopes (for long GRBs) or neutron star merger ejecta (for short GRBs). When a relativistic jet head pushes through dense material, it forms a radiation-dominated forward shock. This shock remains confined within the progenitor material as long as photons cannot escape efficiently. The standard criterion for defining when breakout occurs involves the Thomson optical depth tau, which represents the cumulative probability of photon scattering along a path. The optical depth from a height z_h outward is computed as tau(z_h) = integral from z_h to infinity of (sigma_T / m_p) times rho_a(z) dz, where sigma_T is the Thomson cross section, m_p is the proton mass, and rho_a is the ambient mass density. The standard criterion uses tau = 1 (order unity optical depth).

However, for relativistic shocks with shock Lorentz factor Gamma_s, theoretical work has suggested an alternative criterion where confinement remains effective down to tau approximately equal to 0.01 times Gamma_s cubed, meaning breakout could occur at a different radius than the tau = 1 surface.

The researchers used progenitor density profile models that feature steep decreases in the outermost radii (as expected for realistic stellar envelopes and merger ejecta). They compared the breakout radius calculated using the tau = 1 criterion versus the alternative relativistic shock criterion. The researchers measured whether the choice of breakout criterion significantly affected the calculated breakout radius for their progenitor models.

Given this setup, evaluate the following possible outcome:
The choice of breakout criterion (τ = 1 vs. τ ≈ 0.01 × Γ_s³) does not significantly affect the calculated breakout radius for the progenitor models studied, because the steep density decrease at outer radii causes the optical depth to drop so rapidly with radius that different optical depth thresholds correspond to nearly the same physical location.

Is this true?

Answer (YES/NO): YES